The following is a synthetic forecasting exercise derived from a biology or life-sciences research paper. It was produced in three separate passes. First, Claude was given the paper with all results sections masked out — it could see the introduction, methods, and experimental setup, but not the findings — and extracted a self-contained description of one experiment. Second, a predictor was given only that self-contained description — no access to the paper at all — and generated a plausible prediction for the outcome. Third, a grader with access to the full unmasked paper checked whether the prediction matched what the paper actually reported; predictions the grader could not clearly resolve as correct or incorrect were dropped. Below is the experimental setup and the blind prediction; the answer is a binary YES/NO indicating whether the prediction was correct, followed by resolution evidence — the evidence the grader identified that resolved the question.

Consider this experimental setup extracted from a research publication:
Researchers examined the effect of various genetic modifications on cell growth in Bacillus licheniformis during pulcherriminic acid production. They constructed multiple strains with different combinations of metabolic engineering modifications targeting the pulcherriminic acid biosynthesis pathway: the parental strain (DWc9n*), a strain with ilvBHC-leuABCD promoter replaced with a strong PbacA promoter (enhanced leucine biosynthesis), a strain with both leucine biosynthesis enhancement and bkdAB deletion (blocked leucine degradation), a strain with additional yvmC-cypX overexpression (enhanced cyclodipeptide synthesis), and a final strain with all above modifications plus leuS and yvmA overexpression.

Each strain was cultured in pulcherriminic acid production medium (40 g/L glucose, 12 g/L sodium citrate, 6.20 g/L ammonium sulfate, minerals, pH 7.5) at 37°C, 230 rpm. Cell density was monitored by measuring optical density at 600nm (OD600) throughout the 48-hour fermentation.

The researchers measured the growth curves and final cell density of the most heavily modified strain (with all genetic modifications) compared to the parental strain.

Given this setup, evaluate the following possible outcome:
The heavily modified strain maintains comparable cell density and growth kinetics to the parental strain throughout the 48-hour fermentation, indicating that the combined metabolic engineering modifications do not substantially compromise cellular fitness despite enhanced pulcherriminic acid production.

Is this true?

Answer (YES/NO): NO